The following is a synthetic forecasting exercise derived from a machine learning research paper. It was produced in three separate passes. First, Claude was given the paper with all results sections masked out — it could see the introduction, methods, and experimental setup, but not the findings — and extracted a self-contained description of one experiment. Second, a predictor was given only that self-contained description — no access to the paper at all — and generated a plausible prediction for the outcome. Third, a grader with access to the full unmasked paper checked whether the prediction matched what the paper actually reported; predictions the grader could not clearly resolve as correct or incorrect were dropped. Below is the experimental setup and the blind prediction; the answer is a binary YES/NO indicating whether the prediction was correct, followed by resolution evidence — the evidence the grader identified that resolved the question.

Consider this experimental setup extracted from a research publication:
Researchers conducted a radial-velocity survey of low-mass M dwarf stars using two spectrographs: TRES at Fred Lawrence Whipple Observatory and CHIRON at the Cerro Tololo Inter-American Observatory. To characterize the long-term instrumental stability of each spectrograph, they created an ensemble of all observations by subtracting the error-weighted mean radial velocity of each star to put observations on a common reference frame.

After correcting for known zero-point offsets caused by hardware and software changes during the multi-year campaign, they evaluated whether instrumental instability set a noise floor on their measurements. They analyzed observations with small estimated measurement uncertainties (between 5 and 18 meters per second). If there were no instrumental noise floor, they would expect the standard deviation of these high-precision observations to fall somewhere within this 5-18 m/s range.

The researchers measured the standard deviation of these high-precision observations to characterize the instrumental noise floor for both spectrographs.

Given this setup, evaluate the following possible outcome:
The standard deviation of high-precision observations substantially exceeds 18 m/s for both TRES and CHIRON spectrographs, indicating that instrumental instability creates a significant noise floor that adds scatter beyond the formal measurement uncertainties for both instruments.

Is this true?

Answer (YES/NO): NO